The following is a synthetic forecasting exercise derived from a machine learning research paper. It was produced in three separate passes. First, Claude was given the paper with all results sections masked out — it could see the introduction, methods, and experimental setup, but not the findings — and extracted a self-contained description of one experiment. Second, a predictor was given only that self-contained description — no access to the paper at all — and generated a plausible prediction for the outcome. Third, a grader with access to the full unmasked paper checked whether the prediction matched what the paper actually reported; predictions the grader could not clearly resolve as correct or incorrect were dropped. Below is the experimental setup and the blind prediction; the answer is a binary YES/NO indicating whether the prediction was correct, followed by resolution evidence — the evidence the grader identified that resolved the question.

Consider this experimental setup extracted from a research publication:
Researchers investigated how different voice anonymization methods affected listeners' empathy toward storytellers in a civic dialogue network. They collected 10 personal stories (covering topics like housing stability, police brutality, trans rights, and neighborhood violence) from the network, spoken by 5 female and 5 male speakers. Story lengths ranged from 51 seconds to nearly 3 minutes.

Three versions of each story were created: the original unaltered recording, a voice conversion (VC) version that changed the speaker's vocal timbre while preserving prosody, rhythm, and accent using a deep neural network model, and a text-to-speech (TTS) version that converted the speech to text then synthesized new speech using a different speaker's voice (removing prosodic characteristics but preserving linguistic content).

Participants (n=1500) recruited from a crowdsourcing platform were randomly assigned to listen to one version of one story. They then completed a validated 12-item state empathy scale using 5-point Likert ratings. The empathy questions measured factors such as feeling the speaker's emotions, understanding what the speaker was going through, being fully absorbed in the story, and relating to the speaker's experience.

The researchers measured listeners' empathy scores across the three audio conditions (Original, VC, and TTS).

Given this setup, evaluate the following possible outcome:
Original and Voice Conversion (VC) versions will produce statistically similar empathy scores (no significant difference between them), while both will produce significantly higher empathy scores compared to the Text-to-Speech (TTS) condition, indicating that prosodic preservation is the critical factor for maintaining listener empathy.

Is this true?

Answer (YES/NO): YES